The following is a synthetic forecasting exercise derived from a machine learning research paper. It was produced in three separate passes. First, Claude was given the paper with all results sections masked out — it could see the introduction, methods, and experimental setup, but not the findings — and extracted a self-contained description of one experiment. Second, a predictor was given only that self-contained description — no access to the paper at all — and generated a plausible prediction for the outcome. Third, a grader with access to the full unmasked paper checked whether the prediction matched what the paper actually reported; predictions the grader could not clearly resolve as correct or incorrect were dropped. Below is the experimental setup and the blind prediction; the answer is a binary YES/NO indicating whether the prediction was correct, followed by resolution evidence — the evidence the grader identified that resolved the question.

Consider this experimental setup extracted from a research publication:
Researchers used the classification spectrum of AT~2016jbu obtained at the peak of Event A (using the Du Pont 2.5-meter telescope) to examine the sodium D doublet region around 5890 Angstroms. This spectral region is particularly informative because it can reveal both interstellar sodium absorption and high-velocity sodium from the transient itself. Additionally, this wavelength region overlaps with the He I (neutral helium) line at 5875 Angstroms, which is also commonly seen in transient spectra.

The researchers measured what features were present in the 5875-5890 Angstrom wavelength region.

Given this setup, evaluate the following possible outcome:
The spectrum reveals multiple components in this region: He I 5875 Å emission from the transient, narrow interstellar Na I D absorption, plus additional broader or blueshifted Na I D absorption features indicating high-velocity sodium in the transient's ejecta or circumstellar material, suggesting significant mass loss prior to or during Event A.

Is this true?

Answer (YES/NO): NO